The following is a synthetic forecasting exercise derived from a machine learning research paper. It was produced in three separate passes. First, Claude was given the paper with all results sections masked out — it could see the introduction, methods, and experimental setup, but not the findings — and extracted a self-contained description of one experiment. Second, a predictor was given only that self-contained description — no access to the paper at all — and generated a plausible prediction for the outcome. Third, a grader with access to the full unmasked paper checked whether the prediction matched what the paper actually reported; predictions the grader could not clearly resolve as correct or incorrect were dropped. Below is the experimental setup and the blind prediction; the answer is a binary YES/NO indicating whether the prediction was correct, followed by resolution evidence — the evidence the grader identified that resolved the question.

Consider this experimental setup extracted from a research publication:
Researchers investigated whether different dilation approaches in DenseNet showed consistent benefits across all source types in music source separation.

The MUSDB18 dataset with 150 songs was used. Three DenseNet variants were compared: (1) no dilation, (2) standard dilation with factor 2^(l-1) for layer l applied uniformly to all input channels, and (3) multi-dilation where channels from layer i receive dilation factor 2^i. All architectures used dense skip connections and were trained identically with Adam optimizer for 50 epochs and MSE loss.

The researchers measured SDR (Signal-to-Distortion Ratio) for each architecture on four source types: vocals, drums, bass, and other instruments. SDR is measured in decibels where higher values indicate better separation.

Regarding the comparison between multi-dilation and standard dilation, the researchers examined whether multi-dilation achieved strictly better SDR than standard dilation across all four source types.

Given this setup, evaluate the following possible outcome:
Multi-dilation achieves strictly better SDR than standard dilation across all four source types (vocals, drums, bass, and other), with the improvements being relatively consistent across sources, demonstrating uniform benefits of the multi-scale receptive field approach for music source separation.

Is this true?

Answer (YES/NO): NO